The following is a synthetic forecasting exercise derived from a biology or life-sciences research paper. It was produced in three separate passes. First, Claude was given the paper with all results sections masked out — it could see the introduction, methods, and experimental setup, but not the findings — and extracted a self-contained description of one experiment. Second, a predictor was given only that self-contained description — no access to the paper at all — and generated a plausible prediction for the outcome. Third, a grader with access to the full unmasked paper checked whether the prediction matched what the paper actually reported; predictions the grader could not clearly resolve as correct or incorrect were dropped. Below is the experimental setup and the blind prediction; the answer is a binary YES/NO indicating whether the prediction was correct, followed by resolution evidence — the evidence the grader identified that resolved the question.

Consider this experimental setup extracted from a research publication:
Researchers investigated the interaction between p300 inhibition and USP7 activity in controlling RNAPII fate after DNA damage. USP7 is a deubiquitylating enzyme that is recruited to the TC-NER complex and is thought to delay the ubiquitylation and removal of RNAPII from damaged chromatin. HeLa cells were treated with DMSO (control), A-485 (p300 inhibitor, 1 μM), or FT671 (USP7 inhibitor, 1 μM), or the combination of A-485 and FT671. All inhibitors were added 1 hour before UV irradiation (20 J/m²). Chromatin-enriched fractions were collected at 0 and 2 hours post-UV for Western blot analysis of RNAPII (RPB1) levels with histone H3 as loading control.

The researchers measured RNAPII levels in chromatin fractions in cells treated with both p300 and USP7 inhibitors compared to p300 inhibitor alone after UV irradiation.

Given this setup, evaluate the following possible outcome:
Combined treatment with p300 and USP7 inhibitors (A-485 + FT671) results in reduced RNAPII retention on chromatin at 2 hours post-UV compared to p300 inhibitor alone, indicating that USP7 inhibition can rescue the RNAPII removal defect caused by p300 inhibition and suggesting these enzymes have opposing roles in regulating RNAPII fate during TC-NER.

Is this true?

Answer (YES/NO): YES